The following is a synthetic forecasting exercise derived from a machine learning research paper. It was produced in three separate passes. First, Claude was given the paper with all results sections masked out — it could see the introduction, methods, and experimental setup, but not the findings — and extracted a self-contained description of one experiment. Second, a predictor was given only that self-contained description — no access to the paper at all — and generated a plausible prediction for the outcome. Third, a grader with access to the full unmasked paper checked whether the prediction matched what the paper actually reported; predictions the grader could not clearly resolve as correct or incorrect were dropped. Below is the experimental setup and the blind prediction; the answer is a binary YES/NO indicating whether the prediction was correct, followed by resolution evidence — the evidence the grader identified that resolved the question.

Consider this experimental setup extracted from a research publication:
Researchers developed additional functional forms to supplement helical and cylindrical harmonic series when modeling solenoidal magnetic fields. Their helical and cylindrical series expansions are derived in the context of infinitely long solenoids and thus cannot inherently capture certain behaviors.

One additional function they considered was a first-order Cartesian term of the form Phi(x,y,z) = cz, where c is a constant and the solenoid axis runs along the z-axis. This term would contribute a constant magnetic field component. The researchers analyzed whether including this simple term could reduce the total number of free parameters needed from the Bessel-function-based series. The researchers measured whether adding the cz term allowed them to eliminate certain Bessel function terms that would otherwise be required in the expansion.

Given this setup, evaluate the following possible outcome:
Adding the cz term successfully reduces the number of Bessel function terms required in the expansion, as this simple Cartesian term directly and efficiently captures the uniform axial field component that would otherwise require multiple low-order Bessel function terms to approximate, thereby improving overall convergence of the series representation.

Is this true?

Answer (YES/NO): NO